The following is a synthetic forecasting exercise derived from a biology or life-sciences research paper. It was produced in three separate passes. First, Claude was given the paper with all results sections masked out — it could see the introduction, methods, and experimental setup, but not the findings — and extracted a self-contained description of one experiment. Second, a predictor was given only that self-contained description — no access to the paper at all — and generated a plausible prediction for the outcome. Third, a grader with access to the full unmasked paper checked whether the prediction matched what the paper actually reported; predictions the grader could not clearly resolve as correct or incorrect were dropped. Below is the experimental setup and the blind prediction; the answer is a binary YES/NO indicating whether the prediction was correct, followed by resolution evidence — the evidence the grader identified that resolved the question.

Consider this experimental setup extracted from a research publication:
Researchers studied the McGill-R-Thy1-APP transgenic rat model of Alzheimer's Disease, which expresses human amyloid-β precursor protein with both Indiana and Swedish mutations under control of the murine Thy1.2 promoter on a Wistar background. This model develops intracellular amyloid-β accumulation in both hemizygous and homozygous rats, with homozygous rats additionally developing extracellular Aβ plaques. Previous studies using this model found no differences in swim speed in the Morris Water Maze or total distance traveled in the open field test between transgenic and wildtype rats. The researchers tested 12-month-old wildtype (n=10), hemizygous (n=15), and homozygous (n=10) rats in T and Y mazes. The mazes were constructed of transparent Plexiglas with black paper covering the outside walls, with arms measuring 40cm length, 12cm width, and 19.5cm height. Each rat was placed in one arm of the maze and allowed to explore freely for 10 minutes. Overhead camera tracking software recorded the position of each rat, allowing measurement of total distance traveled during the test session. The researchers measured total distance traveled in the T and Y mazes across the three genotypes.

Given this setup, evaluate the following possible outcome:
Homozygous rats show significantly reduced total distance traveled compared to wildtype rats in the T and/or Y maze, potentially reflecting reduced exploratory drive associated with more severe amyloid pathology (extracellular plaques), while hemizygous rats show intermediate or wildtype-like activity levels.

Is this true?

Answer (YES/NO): NO